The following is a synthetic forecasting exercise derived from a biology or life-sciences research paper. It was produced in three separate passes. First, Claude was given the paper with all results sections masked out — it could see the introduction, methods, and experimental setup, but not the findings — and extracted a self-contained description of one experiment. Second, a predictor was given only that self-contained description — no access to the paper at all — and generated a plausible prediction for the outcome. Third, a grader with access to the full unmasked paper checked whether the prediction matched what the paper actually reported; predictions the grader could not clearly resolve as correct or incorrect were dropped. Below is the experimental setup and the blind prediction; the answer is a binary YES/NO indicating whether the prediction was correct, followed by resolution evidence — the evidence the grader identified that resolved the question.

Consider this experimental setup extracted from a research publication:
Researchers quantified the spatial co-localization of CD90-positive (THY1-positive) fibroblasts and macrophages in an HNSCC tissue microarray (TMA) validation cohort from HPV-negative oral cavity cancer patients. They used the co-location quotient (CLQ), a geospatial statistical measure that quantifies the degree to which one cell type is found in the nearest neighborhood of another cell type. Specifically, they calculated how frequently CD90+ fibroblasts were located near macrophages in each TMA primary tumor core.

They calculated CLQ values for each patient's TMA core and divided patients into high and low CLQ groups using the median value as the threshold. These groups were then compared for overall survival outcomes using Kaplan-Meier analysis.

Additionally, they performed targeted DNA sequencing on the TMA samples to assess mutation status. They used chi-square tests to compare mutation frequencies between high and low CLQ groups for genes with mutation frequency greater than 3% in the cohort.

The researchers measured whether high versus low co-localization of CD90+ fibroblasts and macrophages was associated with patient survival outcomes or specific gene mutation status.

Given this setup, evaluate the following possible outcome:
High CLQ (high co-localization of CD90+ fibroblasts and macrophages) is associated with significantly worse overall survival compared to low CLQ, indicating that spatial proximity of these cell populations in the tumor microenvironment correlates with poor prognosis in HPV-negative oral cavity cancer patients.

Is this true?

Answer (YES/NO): YES